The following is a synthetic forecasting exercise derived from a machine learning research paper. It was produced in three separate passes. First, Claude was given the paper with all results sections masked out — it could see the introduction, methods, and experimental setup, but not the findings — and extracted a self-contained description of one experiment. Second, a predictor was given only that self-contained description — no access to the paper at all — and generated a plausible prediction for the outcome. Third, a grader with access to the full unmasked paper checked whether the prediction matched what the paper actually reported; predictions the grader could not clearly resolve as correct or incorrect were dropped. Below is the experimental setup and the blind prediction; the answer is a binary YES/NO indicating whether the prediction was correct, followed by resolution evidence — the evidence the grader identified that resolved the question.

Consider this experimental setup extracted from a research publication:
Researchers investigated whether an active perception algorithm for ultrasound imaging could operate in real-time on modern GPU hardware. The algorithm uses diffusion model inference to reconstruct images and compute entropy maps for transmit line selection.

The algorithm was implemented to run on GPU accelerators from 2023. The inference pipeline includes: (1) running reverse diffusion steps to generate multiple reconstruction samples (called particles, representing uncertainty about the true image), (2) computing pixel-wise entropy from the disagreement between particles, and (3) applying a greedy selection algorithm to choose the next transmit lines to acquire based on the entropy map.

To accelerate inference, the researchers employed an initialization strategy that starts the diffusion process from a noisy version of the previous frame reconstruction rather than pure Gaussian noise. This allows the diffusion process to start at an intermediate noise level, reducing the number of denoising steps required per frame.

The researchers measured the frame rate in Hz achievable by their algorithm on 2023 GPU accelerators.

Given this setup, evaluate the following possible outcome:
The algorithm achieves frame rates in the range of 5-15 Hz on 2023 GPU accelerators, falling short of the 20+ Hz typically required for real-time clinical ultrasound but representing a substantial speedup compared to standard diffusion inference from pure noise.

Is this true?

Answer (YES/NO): NO